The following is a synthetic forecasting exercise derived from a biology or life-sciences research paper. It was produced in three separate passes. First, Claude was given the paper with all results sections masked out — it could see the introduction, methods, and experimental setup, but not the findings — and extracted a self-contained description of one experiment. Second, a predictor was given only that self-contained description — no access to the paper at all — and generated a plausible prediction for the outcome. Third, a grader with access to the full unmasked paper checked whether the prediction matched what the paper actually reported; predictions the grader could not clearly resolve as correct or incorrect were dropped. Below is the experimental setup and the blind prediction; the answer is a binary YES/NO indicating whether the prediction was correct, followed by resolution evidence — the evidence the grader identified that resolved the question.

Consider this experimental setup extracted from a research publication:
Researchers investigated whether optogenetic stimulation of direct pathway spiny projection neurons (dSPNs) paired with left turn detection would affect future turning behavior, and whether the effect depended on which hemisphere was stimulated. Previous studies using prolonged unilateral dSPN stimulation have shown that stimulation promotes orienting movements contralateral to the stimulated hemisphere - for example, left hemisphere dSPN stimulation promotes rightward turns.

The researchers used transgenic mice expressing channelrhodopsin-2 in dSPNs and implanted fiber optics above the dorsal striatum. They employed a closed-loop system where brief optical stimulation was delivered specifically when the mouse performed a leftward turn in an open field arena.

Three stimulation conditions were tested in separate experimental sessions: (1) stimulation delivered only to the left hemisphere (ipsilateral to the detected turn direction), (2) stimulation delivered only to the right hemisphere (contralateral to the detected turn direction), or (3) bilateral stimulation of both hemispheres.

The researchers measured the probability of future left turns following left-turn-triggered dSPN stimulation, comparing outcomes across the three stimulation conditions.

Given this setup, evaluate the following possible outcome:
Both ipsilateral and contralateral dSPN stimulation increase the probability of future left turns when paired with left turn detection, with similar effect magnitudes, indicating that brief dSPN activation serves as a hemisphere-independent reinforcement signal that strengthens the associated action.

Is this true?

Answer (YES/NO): YES